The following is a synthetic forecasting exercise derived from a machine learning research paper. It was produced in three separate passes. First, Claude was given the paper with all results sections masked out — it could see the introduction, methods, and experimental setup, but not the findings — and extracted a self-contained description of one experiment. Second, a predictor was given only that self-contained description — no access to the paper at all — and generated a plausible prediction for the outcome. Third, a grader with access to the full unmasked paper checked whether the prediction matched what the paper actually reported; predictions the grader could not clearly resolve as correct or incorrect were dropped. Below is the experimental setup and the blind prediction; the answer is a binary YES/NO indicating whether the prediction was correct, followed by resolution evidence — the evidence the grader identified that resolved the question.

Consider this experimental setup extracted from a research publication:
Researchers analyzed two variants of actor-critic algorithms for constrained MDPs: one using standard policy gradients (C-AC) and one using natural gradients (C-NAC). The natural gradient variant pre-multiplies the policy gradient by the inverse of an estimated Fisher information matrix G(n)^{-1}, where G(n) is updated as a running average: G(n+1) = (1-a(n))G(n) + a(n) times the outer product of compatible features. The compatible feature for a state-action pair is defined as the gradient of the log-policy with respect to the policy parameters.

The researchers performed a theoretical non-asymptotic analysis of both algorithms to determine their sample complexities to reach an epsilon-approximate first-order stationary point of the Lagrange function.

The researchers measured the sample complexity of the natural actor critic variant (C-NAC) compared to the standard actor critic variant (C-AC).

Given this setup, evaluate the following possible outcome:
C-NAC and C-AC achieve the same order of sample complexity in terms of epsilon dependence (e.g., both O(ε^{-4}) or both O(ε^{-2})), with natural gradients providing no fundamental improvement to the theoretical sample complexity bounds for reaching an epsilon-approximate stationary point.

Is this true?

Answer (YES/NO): YES